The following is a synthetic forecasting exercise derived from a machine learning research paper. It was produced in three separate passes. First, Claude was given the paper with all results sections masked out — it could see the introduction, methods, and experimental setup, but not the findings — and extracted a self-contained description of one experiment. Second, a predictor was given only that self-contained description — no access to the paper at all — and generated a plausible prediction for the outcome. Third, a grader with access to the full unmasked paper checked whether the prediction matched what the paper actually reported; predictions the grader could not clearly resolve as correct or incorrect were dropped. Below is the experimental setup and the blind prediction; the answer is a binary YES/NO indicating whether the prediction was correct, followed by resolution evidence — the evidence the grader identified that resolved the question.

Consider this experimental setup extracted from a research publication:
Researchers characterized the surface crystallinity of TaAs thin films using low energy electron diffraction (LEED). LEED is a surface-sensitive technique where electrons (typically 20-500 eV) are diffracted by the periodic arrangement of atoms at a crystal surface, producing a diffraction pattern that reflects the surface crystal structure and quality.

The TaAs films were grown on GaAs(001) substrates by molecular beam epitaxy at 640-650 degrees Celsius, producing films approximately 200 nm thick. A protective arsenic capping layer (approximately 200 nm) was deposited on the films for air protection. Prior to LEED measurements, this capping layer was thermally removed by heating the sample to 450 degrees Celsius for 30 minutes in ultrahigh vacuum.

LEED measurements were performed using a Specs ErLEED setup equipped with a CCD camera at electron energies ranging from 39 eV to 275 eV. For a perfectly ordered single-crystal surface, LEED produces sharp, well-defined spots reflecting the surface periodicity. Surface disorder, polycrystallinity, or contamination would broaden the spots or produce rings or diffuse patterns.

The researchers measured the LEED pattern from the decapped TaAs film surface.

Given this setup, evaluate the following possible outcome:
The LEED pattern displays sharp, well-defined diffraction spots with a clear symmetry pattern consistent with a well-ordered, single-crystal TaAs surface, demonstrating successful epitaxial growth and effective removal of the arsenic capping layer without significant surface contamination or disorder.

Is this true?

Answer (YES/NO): NO